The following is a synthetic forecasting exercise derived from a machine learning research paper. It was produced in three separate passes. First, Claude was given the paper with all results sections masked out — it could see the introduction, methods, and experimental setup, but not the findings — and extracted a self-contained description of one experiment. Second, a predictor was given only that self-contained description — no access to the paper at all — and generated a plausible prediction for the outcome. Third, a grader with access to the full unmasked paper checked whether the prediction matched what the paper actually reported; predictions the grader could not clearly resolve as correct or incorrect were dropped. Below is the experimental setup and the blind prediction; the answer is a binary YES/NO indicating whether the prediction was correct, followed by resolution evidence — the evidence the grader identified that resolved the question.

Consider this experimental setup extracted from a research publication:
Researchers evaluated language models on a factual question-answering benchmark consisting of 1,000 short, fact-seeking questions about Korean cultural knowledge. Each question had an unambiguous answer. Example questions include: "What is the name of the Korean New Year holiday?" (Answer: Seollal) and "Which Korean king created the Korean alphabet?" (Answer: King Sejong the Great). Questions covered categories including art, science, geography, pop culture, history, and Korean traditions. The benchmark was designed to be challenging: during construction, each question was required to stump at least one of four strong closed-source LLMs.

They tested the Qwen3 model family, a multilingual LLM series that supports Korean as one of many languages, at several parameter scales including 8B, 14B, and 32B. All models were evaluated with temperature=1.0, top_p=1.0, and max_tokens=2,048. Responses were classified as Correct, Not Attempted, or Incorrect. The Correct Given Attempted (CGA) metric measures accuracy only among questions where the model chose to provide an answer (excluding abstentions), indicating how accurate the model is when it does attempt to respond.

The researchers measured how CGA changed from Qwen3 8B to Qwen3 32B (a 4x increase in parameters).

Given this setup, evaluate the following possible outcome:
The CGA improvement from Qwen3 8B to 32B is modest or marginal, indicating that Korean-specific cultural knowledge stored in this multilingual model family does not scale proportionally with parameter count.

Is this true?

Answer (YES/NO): YES